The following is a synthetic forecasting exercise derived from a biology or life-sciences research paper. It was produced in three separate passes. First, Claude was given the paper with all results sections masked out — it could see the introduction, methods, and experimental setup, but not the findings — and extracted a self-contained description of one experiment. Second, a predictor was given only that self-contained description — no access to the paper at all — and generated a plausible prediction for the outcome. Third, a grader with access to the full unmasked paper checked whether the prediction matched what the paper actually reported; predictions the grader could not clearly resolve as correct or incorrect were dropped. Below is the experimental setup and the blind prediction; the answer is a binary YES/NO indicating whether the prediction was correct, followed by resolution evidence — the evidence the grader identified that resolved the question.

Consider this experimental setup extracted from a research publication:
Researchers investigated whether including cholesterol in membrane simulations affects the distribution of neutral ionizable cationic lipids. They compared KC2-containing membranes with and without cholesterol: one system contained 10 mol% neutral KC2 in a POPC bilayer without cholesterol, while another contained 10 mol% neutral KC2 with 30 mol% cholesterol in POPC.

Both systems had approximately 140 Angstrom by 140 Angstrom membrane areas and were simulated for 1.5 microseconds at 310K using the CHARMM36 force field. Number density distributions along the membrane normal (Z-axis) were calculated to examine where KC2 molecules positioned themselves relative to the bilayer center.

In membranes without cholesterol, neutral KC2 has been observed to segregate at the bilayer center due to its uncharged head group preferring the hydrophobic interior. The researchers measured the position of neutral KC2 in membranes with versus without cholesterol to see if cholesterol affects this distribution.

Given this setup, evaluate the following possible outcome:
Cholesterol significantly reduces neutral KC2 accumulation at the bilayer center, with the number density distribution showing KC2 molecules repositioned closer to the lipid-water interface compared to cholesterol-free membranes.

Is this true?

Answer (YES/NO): NO